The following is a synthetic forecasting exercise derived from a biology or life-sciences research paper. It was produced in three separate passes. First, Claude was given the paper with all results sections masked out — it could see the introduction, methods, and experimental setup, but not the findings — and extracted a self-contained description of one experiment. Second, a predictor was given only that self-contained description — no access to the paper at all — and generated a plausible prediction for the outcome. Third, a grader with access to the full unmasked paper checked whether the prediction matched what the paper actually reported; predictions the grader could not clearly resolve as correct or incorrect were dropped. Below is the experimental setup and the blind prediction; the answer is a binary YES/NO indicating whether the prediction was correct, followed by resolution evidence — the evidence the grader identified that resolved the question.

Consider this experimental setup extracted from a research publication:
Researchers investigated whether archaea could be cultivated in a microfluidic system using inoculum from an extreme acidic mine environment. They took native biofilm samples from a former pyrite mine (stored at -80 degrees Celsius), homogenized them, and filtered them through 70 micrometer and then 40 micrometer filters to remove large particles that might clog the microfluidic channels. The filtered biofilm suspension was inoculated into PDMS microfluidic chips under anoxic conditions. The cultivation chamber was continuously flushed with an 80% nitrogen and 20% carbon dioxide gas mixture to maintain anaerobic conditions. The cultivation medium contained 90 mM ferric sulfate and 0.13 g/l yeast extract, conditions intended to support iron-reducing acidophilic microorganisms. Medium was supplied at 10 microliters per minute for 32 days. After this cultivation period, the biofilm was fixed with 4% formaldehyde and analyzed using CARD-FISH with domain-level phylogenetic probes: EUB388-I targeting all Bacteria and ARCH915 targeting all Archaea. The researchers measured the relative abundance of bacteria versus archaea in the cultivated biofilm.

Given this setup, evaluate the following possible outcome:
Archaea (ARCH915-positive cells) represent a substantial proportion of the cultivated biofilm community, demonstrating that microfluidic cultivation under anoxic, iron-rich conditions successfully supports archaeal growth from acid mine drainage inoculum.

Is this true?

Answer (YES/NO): YES